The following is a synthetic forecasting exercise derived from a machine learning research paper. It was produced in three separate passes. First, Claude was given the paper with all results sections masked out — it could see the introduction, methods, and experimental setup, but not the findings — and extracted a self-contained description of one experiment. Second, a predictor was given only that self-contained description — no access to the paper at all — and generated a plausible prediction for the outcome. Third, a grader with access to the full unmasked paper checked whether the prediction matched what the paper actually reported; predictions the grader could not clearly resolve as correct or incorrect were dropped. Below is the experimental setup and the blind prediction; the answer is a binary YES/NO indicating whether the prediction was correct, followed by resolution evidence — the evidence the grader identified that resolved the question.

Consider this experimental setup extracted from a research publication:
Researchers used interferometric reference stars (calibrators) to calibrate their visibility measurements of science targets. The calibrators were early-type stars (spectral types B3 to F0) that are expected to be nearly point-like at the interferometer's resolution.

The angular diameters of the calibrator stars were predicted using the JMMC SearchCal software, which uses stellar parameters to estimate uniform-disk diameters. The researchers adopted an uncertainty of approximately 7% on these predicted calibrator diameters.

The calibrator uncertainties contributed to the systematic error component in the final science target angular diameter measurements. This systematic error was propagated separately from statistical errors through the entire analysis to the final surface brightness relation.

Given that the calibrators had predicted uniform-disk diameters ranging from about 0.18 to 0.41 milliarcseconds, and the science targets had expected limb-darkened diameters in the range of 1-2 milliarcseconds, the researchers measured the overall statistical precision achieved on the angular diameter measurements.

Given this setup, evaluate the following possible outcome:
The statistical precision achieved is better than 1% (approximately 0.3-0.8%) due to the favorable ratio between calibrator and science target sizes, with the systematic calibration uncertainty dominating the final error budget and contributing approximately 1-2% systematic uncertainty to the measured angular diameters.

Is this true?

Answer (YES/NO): NO